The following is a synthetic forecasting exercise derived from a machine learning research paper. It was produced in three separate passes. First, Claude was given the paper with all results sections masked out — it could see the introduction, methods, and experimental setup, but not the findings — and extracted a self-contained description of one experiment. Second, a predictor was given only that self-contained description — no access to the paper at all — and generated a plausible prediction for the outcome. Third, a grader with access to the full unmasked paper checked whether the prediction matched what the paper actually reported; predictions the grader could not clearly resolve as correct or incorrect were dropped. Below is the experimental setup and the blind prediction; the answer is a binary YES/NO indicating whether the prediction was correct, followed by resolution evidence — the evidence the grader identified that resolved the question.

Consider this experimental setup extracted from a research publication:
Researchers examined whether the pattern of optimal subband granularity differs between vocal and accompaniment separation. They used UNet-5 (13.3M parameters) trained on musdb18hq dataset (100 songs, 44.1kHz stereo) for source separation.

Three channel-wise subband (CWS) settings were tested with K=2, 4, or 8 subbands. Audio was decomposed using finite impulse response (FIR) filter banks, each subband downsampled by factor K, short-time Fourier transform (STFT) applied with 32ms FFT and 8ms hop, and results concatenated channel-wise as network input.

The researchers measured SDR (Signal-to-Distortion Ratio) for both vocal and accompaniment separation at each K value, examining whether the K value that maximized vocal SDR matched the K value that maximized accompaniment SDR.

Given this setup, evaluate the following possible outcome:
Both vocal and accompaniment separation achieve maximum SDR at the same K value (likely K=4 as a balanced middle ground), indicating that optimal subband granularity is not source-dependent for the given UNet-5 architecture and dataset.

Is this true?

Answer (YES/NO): NO